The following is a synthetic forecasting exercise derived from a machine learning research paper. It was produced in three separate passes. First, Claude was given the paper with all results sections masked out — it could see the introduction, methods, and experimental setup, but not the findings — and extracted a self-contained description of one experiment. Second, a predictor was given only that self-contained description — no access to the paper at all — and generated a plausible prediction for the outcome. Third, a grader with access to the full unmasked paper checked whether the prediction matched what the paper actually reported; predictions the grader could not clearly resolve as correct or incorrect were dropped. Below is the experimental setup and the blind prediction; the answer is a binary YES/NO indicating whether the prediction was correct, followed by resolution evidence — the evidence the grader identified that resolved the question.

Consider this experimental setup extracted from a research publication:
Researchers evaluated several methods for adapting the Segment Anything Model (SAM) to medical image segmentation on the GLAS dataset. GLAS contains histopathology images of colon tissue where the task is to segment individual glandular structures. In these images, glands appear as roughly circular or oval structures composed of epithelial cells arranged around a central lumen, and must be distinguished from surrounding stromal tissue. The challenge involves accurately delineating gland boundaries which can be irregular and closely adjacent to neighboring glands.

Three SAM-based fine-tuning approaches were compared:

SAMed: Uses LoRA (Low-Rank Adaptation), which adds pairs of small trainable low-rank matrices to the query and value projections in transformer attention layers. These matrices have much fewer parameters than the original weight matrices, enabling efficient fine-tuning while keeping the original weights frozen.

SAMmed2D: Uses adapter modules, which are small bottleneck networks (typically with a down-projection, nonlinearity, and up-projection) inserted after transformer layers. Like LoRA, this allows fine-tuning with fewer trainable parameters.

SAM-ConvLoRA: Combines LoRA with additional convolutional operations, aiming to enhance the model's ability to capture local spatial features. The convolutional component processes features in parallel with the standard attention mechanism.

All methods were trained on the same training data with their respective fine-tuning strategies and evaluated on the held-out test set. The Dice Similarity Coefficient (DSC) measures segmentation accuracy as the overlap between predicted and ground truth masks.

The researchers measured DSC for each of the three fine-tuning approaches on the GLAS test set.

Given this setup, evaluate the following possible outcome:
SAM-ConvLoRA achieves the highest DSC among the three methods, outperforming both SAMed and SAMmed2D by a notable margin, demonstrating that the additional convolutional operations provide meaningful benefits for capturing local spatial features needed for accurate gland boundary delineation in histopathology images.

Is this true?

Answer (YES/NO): YES